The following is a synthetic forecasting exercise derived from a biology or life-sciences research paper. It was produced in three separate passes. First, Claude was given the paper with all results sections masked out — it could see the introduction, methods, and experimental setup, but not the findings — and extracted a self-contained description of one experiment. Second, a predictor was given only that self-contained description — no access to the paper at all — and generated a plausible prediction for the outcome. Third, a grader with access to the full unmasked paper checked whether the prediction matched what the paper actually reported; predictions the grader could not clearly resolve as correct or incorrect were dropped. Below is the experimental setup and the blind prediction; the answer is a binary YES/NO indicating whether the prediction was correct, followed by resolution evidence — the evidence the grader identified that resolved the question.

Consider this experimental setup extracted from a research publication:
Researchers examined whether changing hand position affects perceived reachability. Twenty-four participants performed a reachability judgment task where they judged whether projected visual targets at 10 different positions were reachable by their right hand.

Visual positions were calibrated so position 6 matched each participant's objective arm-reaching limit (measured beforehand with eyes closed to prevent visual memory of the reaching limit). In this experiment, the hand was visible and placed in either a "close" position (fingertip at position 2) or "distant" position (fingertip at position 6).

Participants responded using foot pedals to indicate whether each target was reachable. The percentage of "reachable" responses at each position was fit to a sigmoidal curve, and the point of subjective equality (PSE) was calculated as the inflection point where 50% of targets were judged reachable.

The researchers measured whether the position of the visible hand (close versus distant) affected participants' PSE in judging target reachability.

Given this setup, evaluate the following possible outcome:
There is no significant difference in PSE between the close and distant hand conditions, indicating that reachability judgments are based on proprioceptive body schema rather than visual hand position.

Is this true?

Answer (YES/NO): YES